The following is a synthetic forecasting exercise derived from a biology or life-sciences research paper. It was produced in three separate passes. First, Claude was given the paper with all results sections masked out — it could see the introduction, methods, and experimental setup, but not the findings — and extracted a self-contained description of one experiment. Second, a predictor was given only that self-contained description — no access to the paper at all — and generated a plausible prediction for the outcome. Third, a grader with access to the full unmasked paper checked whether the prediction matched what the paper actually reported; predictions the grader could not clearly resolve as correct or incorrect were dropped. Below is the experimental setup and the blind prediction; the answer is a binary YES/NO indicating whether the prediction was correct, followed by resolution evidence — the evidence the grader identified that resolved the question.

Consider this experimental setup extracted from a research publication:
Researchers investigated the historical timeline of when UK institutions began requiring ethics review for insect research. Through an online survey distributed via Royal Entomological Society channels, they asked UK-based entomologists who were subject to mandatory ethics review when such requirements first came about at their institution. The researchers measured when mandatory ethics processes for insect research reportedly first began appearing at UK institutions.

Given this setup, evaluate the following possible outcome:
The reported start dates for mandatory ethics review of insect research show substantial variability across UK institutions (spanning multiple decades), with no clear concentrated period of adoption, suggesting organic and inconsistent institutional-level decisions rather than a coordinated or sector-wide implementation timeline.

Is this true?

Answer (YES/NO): NO